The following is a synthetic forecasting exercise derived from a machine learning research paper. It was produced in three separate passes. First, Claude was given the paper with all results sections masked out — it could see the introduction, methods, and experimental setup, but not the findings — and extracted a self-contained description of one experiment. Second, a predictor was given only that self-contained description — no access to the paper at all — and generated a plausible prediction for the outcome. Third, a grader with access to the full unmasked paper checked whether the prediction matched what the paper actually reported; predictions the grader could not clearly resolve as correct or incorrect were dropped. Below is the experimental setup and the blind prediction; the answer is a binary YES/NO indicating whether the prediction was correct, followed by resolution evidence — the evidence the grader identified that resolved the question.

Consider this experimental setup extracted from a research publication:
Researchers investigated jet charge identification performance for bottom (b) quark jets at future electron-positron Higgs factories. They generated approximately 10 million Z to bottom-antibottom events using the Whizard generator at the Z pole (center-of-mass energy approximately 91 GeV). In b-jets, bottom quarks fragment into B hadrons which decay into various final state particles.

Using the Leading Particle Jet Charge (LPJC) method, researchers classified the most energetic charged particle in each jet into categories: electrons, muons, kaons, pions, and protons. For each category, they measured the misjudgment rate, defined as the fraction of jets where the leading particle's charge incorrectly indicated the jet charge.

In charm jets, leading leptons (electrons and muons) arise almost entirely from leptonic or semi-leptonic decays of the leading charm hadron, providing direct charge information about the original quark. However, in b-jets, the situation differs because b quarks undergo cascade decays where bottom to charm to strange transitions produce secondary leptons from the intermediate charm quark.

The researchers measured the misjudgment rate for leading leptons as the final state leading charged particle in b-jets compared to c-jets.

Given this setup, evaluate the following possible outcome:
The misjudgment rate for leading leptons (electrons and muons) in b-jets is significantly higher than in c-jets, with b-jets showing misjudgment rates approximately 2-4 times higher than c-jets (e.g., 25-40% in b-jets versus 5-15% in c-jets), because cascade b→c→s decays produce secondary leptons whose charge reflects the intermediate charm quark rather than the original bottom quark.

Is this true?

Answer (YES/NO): NO